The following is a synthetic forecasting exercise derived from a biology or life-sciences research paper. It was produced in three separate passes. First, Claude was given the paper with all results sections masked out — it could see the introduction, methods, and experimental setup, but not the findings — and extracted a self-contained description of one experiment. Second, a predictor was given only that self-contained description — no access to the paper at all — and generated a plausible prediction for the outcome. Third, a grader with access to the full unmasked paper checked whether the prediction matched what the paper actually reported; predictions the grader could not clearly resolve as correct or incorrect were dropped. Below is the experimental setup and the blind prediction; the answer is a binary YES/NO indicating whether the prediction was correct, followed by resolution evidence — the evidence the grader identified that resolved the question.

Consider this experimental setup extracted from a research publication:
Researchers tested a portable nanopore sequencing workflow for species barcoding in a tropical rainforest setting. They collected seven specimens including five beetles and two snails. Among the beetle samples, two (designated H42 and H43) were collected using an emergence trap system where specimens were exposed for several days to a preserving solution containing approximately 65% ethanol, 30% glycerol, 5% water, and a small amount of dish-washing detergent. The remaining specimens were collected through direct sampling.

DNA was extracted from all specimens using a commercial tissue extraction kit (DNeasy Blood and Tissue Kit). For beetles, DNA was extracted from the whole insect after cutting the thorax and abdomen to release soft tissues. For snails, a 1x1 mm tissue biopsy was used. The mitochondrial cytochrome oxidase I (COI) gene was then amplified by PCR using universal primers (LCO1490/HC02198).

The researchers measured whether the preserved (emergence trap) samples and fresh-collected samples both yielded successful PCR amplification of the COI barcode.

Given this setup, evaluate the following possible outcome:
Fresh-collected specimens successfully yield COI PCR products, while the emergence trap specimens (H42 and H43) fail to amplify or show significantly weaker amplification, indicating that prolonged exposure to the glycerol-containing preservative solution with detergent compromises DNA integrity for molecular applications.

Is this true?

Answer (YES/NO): NO